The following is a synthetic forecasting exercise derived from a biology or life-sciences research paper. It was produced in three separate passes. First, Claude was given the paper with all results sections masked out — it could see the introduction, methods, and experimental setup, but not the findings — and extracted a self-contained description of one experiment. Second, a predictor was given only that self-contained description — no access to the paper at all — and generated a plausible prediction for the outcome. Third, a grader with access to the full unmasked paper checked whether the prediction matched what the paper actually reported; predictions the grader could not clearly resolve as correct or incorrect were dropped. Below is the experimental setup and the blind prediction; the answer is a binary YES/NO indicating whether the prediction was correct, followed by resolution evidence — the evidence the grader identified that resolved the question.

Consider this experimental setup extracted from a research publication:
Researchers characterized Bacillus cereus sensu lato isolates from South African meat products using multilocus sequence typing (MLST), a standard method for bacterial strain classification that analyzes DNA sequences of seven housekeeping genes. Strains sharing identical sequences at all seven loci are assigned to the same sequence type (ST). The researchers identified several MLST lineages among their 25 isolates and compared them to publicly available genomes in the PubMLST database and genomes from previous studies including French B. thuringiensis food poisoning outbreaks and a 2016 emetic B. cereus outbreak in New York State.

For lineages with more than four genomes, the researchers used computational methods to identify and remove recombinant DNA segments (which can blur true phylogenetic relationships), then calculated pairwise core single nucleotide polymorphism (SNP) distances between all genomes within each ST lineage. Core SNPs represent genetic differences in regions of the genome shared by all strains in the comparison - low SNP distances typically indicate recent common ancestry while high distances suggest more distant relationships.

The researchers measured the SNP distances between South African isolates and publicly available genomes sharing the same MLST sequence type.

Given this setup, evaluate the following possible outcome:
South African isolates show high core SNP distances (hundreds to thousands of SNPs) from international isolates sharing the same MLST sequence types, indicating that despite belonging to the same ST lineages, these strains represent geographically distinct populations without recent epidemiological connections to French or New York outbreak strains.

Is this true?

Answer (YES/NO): NO